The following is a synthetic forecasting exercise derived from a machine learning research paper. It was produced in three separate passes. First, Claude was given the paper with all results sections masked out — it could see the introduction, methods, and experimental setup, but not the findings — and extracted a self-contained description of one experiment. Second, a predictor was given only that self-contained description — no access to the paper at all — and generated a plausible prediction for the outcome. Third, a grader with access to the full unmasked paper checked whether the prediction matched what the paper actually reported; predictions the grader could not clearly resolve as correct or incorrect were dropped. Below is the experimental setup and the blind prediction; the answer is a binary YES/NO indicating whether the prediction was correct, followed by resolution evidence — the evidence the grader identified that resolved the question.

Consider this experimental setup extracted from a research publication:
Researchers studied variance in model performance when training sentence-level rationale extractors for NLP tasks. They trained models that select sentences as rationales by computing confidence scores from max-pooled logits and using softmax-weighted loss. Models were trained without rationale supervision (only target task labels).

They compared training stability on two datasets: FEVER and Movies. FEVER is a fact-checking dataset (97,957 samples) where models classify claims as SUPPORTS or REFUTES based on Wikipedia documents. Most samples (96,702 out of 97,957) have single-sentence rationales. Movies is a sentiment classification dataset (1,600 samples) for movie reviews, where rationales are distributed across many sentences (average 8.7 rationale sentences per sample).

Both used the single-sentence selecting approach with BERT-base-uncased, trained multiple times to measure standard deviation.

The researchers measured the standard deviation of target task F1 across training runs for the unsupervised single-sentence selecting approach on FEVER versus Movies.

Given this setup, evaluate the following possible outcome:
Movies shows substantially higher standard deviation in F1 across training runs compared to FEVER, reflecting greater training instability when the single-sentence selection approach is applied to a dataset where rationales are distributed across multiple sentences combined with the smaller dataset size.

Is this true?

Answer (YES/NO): NO